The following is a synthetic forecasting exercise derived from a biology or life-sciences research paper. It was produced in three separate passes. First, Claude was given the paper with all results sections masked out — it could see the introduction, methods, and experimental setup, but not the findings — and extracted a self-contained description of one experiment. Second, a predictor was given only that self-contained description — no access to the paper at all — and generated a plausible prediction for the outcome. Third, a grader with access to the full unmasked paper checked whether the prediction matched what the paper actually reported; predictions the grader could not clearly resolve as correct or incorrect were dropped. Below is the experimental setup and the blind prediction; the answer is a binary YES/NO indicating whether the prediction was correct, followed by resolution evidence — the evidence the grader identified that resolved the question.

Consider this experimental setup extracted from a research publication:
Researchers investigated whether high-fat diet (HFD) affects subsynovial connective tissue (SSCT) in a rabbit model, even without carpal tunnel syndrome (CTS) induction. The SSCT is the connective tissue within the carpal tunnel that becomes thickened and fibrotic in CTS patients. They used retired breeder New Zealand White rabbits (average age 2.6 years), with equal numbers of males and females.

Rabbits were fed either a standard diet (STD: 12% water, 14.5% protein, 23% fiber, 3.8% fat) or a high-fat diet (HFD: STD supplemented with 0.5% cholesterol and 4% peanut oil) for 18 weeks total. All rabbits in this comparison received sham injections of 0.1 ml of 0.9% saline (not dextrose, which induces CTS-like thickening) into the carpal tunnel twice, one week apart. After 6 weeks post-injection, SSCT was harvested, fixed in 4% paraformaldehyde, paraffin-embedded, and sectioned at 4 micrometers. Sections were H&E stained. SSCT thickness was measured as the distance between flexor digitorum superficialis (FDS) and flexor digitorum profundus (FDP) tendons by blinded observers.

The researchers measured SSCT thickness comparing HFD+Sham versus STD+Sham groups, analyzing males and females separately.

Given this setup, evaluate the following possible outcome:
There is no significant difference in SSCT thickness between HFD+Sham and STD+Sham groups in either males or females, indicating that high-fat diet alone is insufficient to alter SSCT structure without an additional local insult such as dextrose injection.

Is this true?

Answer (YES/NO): NO